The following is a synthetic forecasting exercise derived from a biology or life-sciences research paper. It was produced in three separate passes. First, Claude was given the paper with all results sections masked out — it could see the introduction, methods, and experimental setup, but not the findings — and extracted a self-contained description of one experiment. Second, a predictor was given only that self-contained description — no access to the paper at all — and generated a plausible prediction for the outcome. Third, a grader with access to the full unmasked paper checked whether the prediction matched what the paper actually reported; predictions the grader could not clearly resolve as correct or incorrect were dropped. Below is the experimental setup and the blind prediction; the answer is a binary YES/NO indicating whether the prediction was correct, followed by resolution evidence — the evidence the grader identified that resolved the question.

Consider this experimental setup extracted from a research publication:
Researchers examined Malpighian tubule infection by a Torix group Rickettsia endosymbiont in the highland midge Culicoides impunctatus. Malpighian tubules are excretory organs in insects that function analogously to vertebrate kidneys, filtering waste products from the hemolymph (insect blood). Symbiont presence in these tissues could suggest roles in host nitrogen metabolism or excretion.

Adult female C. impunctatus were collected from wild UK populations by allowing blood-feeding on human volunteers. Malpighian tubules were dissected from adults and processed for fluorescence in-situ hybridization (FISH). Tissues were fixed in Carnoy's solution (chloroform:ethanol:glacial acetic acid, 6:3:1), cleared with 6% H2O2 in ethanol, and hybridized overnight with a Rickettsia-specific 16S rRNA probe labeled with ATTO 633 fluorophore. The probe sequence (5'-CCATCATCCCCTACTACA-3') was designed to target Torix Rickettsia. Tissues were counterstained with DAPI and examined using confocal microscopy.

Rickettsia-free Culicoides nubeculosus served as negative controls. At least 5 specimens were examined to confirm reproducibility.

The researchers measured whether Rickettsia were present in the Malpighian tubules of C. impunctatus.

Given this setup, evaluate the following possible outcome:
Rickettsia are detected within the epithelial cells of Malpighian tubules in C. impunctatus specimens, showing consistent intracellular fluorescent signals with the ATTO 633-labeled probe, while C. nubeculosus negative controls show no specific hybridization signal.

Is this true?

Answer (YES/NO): NO